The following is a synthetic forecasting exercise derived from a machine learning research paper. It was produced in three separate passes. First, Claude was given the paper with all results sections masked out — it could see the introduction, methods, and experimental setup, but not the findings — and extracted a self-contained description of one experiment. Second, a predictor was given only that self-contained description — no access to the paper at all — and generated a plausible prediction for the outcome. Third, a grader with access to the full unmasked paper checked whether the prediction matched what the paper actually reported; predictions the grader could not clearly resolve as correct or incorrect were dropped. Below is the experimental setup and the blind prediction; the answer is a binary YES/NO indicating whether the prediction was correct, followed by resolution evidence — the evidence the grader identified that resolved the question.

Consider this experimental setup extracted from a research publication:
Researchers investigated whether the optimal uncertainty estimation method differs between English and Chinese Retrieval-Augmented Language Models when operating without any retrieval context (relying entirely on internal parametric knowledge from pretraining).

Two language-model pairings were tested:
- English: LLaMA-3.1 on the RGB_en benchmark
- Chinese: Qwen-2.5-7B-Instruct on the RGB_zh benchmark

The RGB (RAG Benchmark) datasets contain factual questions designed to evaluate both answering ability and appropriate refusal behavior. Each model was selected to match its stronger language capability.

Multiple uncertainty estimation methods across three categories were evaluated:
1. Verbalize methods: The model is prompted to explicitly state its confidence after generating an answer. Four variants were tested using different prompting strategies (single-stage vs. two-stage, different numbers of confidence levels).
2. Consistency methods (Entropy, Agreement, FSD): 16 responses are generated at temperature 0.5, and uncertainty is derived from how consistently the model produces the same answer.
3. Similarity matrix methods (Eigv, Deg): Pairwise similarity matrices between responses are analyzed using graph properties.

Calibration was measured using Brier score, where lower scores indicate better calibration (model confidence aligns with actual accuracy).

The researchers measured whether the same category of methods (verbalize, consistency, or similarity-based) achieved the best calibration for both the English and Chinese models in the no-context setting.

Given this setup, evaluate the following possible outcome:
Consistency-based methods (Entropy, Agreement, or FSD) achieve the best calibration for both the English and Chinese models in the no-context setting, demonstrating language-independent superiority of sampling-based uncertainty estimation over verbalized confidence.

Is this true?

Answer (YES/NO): NO